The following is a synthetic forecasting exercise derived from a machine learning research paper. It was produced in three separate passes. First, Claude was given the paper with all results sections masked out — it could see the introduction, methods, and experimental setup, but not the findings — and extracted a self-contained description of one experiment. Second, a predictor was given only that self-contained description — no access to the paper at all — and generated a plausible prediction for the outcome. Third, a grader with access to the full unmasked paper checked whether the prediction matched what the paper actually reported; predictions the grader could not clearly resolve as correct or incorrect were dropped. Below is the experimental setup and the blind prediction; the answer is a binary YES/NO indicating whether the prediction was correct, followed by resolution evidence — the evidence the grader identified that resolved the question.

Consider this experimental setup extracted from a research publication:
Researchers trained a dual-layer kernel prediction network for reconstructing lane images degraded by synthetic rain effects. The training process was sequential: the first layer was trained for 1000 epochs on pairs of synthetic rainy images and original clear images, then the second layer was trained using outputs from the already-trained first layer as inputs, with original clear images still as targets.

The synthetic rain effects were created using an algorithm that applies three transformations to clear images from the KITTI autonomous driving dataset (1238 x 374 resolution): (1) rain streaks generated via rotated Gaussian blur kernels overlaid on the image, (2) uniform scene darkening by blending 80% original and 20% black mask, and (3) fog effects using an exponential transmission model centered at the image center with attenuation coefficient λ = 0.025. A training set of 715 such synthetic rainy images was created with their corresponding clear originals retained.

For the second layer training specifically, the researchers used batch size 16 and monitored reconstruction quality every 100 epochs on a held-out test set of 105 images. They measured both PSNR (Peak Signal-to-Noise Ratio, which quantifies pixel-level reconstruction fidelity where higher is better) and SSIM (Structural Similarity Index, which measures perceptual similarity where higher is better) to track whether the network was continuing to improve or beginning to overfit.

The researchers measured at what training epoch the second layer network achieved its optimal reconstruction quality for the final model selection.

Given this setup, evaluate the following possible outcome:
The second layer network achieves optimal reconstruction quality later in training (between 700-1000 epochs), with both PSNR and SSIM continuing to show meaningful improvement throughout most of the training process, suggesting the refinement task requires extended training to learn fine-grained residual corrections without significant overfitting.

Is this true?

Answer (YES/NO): NO